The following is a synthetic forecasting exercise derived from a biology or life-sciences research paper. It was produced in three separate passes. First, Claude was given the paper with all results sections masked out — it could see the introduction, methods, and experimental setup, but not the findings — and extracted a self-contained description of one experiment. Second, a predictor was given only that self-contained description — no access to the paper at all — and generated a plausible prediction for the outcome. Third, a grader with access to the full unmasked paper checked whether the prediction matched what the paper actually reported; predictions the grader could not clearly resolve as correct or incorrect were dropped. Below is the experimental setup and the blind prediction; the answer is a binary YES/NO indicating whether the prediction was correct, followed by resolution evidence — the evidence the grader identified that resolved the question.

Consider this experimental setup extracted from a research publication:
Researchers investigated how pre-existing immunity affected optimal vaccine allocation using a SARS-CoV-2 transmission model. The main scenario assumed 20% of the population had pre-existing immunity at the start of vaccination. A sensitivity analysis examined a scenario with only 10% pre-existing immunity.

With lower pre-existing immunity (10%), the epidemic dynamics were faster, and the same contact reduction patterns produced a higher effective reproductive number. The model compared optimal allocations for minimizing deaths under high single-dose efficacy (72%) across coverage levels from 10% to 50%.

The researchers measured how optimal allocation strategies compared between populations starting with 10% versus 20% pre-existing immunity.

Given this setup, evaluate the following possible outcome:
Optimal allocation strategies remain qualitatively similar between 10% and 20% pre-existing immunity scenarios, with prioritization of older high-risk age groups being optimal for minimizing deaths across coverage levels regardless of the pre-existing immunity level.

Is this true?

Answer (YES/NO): NO